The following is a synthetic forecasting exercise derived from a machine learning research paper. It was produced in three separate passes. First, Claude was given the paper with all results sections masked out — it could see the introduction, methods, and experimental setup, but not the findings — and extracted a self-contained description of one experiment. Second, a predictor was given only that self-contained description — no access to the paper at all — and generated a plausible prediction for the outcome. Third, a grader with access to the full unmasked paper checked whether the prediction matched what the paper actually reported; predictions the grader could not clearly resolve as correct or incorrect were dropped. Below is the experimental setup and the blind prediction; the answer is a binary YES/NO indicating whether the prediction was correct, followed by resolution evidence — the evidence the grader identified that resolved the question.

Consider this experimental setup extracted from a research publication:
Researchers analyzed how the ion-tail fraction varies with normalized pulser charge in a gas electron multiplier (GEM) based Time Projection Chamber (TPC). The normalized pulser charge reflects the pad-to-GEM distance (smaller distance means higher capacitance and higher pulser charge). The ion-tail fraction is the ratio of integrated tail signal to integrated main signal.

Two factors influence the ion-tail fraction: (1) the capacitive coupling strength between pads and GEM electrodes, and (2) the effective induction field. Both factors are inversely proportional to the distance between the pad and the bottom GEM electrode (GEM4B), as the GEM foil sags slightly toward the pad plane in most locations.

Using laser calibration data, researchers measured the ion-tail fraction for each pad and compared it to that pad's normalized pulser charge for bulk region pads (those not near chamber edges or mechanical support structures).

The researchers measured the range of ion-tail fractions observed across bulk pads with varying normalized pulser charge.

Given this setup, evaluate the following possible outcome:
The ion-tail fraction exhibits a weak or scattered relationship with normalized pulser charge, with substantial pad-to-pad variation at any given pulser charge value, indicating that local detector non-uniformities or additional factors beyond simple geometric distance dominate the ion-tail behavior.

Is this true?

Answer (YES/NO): NO